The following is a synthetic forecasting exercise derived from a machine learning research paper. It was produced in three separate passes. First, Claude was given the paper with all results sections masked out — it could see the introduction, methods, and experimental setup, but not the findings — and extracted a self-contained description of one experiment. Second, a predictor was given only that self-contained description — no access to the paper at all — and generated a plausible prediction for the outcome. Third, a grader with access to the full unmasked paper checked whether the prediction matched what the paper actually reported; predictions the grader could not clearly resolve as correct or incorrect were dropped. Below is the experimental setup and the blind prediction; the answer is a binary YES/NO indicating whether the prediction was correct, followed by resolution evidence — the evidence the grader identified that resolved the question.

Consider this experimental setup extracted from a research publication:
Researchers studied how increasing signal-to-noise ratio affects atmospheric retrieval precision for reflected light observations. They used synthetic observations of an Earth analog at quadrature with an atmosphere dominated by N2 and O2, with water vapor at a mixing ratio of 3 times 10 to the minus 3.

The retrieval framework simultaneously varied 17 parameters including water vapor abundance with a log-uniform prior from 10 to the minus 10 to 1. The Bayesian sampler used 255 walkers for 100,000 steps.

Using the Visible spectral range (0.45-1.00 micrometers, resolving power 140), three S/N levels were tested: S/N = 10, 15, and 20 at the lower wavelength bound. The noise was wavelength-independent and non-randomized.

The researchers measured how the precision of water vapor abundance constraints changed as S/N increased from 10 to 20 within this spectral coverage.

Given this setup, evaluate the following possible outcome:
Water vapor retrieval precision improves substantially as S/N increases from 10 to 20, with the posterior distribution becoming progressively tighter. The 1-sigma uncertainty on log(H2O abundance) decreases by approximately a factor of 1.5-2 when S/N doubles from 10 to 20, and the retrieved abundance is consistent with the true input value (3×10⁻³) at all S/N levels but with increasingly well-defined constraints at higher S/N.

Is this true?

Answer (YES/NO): NO